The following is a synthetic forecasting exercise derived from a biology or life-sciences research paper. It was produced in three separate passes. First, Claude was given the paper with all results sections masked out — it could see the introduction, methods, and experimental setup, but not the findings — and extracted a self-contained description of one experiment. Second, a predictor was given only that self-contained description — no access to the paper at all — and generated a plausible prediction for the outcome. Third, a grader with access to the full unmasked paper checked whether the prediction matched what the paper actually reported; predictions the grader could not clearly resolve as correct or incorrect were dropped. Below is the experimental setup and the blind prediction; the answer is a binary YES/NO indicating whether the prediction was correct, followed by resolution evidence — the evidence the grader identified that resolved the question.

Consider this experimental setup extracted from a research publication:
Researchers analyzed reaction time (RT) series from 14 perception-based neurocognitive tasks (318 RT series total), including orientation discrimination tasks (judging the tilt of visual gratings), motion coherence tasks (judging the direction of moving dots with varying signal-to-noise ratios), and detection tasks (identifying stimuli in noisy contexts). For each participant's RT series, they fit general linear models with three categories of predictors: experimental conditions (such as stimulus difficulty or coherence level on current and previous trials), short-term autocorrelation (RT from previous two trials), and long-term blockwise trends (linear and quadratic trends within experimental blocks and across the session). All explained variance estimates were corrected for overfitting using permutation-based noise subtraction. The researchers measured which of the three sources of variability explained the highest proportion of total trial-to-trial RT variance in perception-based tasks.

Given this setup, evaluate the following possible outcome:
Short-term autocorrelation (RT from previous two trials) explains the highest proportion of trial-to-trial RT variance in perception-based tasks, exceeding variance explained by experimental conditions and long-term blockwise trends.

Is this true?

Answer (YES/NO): NO